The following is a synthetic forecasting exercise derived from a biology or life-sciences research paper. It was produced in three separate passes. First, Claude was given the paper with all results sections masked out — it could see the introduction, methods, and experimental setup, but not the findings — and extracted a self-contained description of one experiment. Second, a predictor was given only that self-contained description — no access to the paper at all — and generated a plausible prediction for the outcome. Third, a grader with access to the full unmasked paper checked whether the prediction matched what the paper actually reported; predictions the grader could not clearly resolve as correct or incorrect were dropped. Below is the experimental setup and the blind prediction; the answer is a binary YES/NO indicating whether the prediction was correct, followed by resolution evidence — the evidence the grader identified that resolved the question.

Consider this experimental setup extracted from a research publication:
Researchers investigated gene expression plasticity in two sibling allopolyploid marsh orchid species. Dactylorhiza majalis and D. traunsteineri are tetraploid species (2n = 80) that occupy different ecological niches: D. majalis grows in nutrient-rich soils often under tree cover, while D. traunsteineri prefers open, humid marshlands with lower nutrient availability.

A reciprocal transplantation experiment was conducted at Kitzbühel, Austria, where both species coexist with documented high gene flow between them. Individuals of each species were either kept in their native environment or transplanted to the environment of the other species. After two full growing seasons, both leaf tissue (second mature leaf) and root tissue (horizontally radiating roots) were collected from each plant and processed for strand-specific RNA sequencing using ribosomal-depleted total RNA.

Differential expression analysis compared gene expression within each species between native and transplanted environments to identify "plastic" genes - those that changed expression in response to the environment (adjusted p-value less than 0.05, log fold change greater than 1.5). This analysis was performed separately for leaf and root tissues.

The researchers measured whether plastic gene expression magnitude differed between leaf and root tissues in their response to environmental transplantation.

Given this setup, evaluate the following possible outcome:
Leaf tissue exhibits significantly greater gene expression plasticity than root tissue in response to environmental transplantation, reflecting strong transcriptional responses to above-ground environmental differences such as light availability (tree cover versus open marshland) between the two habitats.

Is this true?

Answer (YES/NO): NO